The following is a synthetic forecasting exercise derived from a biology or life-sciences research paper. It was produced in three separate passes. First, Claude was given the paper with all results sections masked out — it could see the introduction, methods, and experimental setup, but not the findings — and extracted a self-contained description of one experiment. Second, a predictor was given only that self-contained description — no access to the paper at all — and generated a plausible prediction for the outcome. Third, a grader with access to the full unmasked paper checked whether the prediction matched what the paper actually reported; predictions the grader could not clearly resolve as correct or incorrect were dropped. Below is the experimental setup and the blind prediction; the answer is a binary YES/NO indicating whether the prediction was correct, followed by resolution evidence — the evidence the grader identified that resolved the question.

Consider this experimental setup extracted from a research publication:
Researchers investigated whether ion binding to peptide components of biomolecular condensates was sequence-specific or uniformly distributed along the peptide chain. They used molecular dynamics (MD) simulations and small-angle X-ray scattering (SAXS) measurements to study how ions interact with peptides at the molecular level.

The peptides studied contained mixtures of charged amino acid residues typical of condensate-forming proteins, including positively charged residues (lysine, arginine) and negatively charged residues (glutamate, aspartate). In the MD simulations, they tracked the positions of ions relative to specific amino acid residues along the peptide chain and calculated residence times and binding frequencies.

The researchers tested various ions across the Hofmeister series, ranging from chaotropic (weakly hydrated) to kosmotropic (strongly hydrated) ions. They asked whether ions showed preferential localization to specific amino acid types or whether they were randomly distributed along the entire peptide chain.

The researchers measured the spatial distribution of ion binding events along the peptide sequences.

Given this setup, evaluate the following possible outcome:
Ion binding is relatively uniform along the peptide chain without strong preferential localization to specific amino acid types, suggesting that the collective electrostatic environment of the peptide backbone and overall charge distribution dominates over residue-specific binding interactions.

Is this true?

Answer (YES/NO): NO